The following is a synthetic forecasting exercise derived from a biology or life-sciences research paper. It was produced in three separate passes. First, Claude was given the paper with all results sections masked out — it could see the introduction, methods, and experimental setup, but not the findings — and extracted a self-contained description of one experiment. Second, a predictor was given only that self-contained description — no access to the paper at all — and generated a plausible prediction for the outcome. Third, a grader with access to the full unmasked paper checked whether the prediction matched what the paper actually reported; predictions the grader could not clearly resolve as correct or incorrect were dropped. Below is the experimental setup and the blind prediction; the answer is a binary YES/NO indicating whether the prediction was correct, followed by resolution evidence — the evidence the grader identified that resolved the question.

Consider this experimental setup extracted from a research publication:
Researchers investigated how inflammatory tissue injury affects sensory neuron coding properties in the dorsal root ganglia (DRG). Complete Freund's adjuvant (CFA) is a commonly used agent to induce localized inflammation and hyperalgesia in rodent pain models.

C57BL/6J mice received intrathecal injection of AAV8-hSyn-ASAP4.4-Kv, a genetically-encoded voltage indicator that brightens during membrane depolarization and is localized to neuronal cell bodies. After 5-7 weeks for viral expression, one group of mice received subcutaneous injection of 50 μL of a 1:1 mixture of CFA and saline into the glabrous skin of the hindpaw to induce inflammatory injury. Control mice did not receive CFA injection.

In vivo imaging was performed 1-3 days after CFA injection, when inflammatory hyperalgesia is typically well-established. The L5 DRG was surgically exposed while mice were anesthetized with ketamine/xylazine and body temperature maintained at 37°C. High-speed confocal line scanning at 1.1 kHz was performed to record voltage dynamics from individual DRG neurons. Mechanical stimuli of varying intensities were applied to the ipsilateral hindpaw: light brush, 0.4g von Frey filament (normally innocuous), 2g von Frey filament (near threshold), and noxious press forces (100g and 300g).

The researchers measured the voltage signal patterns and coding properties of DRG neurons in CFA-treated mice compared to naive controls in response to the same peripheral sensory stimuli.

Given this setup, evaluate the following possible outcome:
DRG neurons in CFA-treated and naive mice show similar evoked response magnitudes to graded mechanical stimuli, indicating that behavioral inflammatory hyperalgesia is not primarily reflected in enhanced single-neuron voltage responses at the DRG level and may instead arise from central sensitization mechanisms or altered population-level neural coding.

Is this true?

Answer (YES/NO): NO